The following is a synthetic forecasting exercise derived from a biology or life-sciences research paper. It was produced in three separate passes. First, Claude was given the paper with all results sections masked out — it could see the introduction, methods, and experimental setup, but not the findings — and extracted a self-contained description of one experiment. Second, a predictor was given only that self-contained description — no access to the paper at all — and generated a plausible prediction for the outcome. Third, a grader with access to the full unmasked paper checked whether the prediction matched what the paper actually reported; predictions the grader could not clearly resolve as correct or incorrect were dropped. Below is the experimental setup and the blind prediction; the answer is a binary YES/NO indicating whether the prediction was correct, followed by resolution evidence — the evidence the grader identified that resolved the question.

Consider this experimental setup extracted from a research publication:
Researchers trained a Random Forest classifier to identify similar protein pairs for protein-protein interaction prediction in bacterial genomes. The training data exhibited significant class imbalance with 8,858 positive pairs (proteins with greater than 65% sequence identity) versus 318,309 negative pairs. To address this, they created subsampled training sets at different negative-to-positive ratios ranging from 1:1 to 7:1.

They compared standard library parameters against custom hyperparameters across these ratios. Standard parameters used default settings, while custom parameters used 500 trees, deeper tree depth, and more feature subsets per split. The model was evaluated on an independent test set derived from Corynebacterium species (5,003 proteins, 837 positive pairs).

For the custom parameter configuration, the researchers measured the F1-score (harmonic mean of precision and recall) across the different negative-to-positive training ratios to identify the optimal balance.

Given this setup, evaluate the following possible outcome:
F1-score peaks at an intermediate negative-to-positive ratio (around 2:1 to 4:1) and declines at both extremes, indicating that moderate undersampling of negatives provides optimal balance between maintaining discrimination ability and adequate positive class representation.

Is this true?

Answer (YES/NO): YES